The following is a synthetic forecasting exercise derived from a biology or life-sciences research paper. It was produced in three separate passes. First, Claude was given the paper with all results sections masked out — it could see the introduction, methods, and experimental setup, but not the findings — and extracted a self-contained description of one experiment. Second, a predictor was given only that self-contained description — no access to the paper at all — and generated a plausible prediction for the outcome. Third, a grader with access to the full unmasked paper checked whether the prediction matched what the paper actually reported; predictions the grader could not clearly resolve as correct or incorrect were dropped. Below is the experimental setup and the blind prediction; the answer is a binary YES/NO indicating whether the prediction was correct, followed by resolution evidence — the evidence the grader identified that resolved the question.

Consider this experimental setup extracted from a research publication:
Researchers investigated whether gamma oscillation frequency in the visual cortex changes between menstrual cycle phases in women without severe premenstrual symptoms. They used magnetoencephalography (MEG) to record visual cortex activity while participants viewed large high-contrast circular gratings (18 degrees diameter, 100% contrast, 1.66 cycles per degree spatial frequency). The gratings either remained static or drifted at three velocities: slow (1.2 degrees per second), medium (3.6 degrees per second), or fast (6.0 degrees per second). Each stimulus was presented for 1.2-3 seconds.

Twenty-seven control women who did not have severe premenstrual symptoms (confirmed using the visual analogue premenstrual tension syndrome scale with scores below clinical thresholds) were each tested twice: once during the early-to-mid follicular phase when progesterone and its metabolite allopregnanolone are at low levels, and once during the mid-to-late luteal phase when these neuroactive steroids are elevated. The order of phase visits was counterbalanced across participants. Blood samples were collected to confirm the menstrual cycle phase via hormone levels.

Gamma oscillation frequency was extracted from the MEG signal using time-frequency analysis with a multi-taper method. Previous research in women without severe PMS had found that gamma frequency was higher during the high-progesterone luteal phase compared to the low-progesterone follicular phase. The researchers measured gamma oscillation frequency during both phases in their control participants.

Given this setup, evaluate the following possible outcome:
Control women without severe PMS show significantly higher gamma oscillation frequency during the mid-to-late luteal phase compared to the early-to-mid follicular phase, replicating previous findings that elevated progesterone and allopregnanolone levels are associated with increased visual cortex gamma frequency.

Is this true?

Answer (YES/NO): NO